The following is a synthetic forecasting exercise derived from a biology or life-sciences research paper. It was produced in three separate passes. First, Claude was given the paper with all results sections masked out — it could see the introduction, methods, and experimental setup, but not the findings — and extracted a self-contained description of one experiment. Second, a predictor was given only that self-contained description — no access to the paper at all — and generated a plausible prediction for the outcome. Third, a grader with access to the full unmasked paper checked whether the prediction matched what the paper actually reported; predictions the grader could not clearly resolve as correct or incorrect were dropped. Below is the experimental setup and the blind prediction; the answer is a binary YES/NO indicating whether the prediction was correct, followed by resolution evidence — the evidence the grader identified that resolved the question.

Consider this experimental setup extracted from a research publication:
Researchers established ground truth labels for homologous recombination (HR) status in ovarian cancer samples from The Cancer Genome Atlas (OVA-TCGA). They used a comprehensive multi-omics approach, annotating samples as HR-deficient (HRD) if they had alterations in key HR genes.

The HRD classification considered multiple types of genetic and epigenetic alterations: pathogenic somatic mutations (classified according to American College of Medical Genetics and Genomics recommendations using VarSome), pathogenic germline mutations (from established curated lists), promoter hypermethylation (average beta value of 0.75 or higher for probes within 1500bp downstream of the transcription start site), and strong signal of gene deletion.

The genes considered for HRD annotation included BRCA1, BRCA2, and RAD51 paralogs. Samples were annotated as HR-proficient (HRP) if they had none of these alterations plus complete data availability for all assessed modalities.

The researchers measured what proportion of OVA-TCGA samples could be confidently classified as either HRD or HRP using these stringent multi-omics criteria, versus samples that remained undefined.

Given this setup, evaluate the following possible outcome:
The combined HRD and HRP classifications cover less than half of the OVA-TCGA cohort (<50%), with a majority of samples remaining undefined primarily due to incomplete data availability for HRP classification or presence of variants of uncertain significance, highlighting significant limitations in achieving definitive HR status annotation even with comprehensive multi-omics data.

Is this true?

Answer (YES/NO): NO